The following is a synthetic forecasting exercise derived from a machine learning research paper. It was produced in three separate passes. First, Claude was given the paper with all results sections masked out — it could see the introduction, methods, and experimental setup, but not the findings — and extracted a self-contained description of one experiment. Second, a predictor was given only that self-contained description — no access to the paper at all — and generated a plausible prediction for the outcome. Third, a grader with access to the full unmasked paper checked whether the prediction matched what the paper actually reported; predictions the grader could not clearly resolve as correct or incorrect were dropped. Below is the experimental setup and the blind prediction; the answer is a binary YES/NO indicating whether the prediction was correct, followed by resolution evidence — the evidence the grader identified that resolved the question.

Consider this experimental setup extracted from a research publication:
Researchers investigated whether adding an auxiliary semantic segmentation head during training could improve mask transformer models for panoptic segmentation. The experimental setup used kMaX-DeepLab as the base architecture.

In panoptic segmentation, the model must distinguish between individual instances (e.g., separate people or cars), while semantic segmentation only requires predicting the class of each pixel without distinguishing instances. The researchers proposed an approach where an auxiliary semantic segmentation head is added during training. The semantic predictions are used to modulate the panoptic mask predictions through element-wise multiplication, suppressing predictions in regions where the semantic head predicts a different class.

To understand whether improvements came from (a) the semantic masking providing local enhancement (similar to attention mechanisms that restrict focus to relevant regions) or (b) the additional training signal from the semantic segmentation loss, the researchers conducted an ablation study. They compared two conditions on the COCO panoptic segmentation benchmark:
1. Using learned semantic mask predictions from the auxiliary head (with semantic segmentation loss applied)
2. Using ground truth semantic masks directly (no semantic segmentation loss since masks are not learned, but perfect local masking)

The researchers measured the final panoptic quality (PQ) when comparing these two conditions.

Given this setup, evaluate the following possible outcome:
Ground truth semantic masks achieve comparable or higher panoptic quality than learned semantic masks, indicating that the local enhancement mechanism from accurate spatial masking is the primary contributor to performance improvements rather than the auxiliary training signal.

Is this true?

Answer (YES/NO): NO